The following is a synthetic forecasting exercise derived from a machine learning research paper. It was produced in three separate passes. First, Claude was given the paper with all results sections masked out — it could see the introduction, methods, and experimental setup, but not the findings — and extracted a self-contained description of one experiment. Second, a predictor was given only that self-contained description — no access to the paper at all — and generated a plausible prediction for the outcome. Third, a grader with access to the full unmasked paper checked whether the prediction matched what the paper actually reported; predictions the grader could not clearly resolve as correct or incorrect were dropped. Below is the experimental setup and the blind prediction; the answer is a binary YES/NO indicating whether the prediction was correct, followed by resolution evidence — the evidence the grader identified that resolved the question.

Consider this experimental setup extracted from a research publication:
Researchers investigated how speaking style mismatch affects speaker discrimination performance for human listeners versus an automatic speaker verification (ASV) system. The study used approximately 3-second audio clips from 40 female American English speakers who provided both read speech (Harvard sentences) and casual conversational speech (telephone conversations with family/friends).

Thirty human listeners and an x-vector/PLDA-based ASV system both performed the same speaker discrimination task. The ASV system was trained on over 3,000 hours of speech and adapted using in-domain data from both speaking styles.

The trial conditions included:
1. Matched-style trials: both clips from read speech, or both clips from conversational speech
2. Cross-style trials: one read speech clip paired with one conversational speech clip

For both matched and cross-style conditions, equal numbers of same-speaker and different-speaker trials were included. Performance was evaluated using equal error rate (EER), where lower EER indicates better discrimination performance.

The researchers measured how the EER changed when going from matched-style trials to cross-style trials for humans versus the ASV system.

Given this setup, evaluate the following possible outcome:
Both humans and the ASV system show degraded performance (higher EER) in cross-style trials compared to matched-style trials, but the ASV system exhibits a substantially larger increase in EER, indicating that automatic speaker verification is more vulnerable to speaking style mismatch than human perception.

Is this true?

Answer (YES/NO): NO